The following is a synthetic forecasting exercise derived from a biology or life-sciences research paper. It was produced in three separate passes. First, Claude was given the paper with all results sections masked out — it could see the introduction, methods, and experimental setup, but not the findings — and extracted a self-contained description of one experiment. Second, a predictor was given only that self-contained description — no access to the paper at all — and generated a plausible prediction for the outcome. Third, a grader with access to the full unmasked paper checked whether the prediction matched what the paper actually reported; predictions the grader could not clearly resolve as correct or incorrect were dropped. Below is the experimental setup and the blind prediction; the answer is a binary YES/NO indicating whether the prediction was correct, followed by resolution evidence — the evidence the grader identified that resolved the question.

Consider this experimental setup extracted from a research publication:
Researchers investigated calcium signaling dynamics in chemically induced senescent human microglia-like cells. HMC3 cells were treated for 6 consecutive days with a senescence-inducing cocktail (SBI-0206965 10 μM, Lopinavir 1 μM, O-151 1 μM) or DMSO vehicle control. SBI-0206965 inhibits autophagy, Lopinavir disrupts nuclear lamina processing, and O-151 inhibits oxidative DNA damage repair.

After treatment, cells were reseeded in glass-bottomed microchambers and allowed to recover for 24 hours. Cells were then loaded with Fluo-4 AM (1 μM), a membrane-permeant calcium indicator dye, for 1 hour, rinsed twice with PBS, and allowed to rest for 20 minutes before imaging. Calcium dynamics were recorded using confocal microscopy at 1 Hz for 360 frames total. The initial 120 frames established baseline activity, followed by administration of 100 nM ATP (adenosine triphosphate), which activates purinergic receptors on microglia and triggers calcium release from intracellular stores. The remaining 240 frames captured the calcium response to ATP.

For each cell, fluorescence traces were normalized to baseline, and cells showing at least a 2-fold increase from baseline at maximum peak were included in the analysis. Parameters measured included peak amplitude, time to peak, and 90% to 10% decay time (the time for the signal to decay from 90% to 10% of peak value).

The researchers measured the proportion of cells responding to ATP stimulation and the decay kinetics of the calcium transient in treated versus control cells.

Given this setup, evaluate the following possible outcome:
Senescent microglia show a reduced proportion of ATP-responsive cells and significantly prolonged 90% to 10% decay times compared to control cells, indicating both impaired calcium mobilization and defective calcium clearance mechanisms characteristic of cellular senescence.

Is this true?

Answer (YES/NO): NO